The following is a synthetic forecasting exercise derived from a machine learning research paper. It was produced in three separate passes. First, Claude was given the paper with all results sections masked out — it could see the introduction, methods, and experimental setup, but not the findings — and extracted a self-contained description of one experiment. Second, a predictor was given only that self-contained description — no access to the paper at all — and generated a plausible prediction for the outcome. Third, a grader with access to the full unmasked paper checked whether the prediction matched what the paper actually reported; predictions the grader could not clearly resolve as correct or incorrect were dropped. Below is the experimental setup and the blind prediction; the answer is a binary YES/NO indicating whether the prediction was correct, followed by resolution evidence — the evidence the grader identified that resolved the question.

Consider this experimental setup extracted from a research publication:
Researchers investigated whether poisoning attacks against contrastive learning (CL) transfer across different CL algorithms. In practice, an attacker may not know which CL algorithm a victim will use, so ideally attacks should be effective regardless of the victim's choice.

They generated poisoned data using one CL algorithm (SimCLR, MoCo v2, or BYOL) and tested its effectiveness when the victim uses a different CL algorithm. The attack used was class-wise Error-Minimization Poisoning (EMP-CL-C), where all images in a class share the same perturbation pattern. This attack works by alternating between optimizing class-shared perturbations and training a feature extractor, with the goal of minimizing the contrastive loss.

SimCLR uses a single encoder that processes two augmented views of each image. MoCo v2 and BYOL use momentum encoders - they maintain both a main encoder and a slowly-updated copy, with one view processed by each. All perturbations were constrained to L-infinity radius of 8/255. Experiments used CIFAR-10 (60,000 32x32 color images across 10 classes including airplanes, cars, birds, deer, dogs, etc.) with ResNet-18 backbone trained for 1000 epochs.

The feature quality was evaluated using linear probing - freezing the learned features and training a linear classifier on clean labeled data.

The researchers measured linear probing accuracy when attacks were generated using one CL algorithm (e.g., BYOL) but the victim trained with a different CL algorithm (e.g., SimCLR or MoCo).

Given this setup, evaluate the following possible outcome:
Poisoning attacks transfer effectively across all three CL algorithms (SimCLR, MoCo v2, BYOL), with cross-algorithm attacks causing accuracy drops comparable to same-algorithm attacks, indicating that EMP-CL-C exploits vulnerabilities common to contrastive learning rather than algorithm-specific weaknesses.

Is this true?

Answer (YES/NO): NO